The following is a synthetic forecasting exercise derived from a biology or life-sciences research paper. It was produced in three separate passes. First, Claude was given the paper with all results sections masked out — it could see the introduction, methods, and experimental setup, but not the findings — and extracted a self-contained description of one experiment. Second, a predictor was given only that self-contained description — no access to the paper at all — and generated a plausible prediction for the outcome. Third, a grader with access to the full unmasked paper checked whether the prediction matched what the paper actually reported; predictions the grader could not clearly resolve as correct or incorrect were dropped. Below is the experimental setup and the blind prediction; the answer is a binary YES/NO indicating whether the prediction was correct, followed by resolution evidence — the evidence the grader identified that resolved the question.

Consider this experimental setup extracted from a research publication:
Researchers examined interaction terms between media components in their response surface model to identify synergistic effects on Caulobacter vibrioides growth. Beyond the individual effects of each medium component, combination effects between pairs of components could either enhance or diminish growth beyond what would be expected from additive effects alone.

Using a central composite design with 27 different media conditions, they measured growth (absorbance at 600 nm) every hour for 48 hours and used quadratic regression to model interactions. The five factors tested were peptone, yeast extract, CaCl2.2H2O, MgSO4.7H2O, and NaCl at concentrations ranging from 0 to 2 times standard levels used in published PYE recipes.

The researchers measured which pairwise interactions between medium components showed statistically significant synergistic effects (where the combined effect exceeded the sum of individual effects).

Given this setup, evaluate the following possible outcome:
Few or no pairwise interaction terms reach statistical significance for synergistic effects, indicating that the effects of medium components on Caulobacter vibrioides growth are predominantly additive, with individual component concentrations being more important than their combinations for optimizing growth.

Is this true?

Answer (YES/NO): NO